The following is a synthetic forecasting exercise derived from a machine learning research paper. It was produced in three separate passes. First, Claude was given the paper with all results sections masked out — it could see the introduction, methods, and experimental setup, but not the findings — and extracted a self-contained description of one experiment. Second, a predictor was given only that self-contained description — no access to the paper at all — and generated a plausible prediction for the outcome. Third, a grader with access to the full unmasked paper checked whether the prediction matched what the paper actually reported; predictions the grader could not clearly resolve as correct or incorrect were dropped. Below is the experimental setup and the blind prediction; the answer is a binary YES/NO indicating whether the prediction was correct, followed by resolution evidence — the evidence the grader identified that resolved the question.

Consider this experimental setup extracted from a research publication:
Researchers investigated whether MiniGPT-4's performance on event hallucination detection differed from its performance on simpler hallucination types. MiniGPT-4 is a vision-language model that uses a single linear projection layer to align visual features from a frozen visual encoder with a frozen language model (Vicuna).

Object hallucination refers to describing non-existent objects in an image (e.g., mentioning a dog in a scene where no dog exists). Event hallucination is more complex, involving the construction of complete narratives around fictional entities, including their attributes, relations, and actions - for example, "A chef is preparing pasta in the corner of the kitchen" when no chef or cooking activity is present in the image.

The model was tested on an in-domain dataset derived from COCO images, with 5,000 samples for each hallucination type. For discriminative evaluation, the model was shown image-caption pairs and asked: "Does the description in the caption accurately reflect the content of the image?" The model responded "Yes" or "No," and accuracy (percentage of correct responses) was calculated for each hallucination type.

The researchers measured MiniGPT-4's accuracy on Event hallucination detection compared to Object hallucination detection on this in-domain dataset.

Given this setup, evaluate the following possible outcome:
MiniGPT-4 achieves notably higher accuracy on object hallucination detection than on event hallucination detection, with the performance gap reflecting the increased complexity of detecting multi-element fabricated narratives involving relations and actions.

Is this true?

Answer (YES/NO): NO